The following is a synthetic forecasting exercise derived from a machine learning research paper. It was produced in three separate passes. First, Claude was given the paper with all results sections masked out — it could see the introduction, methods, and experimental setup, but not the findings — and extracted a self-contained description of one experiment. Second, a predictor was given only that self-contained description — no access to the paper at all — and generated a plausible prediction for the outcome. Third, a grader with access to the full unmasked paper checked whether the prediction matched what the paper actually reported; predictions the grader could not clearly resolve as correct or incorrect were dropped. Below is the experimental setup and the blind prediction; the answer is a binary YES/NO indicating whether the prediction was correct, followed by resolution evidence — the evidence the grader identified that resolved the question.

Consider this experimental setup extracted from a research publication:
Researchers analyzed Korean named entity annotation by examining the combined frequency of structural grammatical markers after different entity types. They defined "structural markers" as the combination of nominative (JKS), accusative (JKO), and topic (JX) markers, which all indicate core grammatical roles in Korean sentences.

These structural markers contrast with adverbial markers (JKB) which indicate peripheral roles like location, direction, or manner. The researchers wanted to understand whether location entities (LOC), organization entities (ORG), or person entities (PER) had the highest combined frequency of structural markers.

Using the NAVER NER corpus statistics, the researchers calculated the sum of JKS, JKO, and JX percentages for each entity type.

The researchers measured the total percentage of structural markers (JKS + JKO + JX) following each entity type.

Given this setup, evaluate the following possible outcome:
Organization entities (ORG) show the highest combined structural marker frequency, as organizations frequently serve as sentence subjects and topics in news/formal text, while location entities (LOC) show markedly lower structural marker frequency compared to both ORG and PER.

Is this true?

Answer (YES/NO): YES